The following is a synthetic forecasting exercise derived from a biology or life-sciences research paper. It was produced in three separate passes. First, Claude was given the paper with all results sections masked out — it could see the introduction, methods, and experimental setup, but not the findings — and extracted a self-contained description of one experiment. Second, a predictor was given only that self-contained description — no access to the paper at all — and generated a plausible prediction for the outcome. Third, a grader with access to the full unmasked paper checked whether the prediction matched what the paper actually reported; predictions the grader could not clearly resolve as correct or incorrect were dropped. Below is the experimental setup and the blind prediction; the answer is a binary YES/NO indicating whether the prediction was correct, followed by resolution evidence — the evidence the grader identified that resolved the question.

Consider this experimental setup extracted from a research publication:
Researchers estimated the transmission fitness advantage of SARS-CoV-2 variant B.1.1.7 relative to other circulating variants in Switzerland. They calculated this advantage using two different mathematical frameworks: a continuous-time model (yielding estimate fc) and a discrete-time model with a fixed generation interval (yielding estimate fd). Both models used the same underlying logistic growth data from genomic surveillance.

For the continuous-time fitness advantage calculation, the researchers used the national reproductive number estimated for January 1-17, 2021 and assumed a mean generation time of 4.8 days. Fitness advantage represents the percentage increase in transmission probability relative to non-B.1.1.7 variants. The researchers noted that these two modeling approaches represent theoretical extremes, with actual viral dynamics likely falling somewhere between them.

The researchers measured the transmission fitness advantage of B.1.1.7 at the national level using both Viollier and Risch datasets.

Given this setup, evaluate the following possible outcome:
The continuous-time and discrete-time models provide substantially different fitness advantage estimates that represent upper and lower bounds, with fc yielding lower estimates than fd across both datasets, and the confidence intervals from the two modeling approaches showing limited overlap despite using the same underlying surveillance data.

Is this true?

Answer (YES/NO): NO